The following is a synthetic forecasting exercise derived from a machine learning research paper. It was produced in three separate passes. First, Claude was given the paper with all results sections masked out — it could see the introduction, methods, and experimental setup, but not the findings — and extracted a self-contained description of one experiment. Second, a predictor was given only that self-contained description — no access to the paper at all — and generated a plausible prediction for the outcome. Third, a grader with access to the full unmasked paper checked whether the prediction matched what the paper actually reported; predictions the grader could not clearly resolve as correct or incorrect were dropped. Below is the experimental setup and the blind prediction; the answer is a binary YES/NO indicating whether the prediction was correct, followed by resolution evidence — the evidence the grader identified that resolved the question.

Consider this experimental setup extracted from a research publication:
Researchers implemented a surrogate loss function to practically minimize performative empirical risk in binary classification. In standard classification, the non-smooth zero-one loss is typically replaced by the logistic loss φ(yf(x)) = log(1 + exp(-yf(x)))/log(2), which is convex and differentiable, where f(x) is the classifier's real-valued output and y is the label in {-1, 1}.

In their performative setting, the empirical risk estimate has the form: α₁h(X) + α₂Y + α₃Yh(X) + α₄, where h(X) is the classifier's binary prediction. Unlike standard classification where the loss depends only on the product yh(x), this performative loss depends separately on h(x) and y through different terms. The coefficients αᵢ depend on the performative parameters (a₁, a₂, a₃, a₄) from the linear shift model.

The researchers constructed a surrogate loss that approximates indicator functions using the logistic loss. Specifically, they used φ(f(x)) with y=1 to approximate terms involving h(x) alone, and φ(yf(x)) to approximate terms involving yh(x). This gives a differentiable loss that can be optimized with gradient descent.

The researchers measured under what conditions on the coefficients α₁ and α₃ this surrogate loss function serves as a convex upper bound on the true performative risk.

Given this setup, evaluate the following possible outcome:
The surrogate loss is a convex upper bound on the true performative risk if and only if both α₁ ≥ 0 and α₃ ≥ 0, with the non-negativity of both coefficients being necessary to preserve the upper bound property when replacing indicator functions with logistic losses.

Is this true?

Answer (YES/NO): NO